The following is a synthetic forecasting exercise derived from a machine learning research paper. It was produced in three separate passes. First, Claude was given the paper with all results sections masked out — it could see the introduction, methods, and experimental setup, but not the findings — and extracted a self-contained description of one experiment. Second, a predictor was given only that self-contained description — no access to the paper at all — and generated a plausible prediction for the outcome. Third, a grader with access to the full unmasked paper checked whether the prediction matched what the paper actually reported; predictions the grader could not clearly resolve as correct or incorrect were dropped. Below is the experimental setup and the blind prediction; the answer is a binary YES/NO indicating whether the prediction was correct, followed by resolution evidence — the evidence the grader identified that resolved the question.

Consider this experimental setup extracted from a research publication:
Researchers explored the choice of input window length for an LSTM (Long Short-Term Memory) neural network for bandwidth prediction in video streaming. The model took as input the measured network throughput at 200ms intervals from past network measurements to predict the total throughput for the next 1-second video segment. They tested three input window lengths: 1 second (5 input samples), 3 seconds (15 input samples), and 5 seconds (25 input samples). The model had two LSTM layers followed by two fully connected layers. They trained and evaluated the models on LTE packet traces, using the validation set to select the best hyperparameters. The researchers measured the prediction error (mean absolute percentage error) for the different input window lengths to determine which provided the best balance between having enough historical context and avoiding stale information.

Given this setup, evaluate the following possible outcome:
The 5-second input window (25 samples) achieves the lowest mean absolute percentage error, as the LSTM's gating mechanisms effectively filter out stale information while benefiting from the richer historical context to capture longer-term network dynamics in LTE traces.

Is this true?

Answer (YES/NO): NO